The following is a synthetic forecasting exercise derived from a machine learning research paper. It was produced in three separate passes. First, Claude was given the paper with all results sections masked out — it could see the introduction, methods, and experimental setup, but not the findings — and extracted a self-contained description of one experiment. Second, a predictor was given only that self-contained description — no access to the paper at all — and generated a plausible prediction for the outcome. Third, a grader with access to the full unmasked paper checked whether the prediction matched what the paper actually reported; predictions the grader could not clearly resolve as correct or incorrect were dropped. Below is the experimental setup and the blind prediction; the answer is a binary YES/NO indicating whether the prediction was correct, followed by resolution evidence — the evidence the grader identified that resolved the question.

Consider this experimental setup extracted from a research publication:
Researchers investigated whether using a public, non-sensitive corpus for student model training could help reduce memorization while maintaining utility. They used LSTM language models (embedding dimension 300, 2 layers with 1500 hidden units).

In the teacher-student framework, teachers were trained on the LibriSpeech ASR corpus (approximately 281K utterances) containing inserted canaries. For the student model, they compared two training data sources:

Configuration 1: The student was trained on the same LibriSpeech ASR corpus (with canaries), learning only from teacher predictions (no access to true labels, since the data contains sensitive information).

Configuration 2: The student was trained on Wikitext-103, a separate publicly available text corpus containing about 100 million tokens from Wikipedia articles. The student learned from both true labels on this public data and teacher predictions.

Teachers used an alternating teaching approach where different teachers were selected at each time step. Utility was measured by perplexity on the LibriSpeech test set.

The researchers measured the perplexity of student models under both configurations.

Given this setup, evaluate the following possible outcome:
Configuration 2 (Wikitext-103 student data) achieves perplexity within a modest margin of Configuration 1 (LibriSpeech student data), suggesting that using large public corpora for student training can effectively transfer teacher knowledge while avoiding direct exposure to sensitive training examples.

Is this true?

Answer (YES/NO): YES